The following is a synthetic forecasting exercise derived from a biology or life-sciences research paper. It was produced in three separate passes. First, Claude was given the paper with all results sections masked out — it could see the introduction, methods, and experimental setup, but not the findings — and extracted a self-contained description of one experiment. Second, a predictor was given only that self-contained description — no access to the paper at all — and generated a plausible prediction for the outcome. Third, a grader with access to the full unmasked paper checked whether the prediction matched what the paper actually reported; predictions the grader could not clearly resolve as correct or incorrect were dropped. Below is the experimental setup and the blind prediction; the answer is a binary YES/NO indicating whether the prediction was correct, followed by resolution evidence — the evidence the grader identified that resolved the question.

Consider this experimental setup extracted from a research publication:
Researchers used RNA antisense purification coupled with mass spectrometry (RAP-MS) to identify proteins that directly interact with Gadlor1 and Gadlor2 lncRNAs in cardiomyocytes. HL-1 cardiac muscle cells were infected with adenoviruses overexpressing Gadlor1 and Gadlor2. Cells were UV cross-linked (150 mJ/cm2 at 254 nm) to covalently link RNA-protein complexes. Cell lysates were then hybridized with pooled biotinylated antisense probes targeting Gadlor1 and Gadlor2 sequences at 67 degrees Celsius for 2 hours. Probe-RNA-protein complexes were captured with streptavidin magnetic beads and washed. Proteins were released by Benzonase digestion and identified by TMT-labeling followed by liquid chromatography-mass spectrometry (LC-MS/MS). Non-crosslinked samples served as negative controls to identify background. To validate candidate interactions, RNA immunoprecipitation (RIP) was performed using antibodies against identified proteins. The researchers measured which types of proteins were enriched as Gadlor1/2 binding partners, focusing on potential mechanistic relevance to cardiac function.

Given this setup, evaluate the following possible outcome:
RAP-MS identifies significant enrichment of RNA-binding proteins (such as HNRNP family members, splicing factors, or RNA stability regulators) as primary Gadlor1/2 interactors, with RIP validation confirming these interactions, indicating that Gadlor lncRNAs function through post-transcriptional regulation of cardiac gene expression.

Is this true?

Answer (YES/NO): NO